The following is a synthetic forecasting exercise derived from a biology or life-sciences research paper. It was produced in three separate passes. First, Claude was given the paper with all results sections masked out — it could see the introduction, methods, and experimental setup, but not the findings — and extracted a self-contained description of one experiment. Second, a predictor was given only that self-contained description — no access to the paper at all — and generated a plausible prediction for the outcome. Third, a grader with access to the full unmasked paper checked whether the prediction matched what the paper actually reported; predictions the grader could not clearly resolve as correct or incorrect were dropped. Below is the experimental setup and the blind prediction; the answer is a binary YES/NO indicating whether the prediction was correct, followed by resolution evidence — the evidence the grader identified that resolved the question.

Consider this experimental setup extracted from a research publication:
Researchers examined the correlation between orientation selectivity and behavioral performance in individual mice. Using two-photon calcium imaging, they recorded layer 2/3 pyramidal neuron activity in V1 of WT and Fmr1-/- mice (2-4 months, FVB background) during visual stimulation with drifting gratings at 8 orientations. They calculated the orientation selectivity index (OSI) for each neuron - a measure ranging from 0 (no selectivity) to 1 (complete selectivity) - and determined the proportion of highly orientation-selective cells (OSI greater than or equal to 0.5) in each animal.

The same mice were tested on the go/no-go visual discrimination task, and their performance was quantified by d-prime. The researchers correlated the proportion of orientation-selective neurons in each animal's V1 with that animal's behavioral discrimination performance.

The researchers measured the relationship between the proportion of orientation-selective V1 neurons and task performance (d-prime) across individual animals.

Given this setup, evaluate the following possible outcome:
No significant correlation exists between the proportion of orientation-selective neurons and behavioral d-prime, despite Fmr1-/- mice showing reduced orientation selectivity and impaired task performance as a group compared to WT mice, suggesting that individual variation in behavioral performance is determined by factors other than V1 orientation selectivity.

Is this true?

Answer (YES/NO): NO